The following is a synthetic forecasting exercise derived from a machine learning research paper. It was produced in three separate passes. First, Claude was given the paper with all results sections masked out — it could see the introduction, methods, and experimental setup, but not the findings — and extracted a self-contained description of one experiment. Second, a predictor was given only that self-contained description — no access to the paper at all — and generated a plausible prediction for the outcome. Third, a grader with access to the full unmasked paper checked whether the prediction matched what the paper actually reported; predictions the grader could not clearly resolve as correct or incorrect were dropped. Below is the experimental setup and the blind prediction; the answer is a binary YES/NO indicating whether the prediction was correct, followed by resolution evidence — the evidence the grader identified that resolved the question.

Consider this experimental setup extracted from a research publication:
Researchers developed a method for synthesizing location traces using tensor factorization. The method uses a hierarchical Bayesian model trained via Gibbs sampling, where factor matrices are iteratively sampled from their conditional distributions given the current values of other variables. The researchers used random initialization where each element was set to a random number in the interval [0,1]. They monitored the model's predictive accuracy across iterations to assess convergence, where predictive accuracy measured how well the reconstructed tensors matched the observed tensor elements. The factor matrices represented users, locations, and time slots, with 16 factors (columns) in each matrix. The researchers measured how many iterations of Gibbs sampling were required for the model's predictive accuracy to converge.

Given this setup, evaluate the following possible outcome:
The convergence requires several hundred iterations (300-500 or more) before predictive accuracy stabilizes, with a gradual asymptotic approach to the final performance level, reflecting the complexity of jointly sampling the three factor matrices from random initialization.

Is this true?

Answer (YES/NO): NO